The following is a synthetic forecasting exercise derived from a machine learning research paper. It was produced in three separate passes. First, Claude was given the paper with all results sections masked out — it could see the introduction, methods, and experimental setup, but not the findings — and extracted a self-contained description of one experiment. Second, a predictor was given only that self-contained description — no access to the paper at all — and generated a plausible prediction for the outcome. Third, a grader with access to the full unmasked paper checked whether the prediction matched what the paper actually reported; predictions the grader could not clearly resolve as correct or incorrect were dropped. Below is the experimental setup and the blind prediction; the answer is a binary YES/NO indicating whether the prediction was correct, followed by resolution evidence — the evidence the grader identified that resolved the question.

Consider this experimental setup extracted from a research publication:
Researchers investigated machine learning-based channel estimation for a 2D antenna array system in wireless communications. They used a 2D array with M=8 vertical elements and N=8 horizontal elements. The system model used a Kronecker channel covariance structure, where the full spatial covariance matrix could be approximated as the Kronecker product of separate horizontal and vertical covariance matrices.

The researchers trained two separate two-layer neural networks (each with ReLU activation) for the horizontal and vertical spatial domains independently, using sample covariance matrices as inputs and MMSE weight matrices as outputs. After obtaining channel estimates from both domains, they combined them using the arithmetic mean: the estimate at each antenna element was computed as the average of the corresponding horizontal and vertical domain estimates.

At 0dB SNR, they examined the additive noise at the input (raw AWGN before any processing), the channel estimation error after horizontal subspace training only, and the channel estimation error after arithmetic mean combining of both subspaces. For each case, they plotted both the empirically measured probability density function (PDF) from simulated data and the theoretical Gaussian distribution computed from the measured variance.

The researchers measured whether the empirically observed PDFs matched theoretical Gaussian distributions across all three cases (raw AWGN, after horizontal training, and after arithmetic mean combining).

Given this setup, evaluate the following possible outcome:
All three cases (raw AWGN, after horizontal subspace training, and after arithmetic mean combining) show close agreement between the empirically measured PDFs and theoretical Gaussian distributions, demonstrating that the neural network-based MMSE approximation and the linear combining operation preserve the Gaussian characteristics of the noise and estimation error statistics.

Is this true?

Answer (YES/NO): YES